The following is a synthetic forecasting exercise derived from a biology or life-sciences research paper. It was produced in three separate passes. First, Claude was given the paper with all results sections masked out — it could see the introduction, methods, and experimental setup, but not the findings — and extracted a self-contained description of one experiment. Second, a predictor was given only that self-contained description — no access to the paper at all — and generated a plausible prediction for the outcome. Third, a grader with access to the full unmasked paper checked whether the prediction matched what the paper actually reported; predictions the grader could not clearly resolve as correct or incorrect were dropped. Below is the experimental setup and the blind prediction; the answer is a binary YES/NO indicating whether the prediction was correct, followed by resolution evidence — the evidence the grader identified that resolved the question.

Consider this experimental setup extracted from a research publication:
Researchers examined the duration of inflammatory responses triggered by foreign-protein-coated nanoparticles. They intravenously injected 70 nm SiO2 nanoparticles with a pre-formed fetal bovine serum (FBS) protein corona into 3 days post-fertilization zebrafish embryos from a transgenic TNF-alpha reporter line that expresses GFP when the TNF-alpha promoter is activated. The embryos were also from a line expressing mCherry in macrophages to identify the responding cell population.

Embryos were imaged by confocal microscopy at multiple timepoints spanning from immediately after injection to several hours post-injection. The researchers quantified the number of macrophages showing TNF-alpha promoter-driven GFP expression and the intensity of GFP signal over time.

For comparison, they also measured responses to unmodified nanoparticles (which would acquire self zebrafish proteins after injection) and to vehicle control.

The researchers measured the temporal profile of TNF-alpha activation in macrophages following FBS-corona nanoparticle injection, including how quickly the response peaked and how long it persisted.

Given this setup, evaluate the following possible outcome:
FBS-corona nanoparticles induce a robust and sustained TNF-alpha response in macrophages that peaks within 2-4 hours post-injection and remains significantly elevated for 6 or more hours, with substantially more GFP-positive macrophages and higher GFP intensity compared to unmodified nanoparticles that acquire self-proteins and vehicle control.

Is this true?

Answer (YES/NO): NO